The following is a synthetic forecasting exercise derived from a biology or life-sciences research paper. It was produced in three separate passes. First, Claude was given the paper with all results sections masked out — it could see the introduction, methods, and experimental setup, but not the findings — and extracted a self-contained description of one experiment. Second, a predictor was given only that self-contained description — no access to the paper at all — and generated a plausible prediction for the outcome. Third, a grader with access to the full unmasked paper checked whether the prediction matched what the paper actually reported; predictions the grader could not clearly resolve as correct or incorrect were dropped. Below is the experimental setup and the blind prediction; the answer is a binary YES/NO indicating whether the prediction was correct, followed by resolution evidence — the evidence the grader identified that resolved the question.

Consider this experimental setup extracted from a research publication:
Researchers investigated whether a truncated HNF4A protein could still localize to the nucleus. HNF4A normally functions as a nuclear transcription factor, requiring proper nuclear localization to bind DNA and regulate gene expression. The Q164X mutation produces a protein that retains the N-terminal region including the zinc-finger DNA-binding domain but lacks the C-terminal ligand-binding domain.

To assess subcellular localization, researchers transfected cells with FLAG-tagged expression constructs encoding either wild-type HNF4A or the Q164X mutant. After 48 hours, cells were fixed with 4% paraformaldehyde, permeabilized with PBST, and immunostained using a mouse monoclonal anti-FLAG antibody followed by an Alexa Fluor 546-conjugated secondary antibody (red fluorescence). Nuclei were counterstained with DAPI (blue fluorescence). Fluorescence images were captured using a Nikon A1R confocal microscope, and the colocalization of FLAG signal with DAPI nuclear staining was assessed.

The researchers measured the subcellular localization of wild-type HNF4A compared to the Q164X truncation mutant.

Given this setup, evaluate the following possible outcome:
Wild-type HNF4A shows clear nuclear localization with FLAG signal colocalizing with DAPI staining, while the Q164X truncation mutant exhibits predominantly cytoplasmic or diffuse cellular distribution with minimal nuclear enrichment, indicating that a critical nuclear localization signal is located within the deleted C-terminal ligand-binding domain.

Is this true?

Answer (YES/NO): NO